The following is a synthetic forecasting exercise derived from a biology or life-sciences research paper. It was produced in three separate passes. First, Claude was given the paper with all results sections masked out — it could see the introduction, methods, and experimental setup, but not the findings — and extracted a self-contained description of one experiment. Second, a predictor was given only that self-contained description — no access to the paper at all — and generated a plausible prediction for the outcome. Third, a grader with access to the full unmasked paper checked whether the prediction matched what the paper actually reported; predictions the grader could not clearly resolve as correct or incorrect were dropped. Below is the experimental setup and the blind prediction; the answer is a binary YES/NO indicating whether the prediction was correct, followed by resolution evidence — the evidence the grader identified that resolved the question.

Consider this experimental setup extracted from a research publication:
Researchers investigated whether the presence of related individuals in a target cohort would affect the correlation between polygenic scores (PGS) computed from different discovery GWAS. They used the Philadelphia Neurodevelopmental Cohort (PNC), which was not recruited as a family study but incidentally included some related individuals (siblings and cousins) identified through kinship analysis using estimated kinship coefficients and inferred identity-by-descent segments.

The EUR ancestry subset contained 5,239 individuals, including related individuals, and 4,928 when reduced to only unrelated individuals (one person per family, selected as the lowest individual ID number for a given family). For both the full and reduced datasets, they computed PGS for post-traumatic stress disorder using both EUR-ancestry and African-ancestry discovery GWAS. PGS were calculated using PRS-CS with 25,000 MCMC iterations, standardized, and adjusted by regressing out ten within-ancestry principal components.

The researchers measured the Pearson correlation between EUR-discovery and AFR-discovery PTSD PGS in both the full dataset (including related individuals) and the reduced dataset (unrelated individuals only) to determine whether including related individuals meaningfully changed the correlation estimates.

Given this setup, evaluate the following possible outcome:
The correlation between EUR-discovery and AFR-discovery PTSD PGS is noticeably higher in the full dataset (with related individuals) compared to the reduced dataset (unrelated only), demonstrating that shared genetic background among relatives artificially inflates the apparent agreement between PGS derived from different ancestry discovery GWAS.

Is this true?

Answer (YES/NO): NO